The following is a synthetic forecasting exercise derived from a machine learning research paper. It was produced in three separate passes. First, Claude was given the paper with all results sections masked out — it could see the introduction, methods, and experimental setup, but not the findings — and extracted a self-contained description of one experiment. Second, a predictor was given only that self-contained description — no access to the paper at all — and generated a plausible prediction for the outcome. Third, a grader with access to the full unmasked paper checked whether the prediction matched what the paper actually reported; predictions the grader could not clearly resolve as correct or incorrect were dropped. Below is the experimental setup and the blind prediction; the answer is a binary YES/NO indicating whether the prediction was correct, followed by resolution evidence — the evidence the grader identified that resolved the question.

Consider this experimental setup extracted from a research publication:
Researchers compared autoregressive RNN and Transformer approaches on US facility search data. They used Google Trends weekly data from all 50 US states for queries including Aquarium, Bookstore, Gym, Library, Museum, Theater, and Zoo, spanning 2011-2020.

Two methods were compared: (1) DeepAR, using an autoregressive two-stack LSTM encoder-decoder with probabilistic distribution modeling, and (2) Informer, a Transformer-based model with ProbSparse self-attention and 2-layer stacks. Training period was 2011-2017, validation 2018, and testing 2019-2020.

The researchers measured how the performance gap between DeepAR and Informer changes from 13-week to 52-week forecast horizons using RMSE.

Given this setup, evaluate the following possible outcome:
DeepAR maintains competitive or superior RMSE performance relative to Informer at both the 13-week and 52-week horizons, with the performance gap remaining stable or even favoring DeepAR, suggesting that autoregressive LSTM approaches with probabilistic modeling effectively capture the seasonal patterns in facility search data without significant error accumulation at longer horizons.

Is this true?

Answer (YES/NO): NO